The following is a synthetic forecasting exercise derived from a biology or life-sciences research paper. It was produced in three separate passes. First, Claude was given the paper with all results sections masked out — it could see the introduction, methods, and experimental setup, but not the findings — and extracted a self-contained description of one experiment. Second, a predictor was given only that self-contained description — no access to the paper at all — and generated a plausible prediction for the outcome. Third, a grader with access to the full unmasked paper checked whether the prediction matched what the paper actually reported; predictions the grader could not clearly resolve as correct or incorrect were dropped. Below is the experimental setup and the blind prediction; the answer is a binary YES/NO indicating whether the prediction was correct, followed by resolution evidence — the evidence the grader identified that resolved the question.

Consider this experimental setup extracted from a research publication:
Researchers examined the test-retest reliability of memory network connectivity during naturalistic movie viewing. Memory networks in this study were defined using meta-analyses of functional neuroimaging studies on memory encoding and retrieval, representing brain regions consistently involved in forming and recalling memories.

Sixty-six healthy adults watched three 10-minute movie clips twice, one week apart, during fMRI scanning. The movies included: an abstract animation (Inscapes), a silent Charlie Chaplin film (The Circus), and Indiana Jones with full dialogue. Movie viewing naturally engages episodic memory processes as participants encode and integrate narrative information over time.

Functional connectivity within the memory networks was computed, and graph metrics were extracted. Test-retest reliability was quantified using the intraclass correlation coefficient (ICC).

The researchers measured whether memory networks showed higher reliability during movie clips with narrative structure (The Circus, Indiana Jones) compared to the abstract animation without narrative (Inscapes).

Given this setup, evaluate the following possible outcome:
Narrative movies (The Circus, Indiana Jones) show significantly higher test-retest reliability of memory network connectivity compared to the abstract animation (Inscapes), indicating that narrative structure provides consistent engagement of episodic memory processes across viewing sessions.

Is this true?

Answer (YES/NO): NO